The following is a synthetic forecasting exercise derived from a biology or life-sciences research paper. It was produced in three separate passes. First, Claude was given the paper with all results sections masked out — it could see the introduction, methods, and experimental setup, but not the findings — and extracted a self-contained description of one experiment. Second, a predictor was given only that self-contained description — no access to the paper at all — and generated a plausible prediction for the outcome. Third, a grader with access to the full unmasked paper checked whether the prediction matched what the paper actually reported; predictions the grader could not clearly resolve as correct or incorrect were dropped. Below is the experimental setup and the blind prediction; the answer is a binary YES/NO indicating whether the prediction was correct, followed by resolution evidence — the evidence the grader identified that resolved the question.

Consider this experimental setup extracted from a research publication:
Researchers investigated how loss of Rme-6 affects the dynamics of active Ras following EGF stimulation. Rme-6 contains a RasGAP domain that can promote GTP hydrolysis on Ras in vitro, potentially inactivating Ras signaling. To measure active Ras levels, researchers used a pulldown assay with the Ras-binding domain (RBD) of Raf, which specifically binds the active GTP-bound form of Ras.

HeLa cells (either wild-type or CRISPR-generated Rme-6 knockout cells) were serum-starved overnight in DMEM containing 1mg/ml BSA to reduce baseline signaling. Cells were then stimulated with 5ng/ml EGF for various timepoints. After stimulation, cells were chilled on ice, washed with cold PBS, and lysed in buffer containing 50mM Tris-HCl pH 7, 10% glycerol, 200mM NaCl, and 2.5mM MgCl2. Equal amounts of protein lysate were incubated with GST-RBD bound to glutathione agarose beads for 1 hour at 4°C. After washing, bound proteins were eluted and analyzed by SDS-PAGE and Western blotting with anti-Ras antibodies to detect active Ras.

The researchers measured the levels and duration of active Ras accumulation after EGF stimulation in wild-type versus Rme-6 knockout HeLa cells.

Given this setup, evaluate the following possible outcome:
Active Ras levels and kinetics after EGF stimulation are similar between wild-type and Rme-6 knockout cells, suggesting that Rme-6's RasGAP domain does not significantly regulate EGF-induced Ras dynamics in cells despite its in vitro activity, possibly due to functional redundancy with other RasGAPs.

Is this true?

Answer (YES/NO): NO